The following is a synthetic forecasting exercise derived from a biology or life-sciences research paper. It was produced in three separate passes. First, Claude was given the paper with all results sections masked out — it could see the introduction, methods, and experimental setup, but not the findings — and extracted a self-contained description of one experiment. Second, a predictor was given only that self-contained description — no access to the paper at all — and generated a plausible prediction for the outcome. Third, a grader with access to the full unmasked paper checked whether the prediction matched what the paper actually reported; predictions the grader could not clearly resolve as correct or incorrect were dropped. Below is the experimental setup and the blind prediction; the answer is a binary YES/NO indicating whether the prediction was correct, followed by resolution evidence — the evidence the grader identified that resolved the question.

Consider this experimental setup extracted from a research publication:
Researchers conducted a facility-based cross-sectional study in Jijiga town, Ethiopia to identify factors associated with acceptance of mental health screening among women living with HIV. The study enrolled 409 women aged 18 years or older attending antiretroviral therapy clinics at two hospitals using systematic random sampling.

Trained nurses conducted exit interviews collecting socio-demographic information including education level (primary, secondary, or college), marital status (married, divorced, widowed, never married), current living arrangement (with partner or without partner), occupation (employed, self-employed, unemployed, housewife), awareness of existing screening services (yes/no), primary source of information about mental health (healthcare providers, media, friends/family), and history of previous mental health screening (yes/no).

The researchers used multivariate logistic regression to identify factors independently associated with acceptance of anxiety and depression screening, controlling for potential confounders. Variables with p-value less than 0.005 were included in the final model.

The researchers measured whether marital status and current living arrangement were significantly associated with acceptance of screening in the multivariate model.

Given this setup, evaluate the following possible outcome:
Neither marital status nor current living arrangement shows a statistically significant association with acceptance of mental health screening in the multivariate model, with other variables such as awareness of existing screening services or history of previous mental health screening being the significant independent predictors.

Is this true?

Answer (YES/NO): NO